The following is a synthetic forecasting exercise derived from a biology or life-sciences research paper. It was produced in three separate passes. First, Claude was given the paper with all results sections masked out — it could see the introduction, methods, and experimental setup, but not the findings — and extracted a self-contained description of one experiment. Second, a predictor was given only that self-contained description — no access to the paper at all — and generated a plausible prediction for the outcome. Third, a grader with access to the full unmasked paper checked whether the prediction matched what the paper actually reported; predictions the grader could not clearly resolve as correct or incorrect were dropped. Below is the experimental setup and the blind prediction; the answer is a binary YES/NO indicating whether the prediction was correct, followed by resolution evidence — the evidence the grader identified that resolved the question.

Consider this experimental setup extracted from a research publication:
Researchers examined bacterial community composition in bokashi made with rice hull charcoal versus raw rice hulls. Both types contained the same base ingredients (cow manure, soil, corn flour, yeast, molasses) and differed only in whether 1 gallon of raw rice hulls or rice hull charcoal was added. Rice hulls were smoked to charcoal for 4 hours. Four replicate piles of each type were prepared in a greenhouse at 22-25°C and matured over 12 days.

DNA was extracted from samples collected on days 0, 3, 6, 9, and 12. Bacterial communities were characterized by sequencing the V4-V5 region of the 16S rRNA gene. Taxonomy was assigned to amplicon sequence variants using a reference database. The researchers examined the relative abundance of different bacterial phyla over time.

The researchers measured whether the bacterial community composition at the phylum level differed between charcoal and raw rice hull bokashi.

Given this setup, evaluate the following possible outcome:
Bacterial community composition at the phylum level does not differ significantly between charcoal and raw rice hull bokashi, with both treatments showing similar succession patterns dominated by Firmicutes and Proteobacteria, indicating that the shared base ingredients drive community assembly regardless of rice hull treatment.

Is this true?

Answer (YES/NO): NO